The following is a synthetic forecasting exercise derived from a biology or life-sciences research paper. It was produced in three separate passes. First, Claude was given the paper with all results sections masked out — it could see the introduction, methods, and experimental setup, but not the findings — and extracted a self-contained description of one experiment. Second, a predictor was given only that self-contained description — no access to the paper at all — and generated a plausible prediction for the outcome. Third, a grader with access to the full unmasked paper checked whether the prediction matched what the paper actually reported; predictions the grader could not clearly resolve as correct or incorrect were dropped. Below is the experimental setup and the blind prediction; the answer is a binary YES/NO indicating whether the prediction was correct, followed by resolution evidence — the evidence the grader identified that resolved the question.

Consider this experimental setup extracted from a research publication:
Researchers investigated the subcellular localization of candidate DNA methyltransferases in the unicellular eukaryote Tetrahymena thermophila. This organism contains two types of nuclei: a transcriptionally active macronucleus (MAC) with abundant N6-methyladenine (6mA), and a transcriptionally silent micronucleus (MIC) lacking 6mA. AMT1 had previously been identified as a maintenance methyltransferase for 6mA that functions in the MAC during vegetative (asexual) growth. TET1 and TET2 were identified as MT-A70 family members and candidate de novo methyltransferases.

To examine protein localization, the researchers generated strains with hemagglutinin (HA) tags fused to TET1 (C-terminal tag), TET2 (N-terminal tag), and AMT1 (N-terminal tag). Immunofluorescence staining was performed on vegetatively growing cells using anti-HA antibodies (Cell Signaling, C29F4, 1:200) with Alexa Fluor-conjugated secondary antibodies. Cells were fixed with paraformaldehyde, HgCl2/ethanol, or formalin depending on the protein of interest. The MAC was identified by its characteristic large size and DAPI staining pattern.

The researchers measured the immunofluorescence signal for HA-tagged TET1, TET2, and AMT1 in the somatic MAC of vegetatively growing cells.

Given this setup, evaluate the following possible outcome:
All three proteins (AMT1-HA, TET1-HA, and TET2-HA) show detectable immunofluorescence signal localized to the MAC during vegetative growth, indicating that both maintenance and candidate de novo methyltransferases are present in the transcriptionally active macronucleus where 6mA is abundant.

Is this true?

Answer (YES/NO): NO